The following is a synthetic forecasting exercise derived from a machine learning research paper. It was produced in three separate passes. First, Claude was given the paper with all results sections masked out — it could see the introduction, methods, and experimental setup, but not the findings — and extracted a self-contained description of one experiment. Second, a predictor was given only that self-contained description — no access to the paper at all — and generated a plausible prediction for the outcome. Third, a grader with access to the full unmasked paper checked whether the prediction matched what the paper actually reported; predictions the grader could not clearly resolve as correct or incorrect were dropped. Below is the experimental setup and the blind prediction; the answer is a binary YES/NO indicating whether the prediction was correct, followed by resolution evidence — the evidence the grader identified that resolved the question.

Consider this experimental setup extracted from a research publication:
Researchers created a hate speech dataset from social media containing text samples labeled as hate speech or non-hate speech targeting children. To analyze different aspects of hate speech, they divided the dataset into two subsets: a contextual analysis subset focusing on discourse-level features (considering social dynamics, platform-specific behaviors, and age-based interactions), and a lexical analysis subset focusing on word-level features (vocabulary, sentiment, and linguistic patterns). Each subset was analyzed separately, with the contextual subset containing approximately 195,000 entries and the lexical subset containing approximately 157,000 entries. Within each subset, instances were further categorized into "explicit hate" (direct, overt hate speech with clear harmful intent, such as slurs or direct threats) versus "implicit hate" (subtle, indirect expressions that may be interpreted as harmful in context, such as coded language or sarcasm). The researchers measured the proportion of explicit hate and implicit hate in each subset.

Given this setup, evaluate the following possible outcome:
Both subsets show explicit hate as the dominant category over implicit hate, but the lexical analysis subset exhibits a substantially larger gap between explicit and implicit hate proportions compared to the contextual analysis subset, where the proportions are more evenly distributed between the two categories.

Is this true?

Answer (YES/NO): YES